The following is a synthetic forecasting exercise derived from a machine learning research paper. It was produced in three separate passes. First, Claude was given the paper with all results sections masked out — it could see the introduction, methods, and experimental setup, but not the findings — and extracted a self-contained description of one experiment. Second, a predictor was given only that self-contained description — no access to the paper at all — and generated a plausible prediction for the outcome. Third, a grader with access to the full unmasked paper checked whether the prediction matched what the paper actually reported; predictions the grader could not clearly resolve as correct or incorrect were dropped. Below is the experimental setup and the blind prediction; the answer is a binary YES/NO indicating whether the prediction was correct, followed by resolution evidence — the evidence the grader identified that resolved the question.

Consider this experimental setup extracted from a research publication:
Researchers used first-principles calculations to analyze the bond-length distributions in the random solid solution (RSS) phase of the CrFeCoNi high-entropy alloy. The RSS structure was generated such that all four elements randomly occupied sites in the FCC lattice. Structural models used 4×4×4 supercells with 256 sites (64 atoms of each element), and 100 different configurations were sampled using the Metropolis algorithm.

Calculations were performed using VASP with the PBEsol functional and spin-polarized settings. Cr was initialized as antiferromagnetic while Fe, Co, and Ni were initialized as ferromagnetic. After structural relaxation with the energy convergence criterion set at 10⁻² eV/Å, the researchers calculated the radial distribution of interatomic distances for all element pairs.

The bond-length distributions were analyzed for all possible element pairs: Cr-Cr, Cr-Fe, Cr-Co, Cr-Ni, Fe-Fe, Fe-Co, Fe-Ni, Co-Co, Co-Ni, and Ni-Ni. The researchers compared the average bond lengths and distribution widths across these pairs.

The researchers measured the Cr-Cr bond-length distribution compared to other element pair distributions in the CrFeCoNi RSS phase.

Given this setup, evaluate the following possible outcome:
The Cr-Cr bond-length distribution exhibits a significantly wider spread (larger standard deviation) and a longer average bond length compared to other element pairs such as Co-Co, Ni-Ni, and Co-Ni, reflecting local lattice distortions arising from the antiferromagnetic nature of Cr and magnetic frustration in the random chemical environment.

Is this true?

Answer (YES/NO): YES